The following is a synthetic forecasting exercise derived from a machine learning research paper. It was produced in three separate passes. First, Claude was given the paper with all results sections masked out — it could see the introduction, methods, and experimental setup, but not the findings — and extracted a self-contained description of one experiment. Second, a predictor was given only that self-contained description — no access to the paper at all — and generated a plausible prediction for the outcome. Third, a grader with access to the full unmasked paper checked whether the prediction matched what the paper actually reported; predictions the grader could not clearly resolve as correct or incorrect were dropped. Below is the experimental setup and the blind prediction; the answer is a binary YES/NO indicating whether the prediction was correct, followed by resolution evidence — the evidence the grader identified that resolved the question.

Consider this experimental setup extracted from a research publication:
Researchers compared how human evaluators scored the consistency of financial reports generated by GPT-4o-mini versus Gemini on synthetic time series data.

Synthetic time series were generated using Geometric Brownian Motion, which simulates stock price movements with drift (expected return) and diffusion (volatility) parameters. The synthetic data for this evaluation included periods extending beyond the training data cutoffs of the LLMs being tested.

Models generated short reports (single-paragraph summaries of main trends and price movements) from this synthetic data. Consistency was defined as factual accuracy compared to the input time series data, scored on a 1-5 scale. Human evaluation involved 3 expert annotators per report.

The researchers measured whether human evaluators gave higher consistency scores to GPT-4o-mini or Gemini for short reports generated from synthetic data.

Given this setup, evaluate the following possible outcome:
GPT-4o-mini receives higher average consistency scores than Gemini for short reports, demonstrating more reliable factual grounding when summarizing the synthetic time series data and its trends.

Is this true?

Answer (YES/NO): NO